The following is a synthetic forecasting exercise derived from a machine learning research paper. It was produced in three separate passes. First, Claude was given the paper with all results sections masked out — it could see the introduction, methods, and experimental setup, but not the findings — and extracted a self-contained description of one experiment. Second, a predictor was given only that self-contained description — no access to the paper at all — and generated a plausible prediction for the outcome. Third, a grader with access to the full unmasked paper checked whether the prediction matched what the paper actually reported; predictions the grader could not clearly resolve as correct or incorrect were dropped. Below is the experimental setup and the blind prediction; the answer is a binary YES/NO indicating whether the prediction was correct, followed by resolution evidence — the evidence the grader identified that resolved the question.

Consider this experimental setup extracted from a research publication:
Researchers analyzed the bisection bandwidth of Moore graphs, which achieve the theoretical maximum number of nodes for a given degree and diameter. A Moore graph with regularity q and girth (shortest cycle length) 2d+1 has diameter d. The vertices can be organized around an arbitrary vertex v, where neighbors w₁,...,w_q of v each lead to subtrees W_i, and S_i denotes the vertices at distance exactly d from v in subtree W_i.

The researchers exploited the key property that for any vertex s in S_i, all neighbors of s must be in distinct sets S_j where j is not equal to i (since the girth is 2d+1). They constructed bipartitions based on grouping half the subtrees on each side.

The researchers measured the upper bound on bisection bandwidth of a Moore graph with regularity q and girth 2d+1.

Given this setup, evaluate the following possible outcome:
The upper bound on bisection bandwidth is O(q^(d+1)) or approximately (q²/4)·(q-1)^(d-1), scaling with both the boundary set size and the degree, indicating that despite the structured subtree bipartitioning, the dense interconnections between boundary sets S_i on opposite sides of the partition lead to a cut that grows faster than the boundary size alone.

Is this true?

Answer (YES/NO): YES